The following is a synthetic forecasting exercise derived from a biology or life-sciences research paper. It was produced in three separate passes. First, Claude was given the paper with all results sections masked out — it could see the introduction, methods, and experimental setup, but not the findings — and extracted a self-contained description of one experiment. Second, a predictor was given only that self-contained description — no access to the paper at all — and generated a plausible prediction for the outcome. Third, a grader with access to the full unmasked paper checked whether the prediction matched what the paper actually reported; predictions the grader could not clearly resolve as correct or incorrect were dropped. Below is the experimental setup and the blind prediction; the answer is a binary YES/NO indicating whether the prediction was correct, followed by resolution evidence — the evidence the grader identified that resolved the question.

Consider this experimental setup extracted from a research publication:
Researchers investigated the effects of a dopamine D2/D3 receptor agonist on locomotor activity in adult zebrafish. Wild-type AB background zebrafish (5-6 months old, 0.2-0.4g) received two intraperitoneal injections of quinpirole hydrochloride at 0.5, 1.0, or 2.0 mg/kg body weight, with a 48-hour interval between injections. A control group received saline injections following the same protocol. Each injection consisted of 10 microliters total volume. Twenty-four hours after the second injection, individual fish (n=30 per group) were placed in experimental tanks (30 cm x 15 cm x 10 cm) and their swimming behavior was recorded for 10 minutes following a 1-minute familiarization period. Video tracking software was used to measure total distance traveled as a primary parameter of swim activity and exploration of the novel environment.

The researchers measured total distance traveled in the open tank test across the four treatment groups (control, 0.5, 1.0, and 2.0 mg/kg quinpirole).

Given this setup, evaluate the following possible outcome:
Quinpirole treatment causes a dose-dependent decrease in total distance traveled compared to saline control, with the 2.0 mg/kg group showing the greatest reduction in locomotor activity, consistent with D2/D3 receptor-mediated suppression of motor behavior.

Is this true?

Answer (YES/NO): NO